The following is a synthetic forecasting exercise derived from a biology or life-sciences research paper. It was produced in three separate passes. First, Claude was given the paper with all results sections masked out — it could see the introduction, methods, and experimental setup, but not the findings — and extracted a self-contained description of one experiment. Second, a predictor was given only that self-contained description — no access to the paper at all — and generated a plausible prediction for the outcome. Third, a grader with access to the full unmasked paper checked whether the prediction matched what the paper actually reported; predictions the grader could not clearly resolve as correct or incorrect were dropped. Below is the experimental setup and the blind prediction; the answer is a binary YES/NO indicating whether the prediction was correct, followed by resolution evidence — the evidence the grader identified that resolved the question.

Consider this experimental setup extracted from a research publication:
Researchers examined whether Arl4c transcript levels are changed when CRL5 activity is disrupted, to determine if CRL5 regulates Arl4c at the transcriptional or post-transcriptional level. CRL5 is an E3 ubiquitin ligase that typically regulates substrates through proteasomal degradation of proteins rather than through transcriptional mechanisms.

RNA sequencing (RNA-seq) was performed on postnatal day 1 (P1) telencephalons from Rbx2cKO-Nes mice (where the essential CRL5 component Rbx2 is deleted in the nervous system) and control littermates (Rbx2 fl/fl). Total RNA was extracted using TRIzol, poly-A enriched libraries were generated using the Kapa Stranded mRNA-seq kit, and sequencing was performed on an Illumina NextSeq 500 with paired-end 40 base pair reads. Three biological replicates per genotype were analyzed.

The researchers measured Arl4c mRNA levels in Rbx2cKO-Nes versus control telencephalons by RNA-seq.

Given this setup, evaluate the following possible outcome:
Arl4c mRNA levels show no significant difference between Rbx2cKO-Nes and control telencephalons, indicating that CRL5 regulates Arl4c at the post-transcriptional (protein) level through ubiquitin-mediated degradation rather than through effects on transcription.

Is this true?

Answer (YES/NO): YES